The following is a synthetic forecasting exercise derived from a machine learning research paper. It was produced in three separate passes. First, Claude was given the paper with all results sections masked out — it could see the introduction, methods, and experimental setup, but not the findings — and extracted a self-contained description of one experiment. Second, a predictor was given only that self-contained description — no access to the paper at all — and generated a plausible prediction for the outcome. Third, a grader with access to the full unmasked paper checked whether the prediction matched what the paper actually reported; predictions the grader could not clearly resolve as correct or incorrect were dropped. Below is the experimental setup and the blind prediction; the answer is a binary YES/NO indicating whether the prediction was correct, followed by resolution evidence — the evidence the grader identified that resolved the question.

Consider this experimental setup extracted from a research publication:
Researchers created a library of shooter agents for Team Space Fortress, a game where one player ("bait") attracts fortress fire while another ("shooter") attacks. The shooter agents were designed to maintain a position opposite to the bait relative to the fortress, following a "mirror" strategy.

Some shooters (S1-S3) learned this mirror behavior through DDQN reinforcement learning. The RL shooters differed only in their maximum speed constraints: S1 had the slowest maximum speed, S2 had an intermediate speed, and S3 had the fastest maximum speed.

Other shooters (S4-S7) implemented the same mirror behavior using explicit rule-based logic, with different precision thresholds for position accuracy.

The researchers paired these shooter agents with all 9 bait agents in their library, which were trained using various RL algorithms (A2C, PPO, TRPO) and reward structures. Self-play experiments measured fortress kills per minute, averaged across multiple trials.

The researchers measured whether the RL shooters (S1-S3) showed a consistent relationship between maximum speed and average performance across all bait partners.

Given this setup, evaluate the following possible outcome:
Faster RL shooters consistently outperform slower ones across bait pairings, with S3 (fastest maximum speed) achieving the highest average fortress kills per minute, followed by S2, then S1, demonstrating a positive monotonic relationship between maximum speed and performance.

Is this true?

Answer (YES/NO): NO